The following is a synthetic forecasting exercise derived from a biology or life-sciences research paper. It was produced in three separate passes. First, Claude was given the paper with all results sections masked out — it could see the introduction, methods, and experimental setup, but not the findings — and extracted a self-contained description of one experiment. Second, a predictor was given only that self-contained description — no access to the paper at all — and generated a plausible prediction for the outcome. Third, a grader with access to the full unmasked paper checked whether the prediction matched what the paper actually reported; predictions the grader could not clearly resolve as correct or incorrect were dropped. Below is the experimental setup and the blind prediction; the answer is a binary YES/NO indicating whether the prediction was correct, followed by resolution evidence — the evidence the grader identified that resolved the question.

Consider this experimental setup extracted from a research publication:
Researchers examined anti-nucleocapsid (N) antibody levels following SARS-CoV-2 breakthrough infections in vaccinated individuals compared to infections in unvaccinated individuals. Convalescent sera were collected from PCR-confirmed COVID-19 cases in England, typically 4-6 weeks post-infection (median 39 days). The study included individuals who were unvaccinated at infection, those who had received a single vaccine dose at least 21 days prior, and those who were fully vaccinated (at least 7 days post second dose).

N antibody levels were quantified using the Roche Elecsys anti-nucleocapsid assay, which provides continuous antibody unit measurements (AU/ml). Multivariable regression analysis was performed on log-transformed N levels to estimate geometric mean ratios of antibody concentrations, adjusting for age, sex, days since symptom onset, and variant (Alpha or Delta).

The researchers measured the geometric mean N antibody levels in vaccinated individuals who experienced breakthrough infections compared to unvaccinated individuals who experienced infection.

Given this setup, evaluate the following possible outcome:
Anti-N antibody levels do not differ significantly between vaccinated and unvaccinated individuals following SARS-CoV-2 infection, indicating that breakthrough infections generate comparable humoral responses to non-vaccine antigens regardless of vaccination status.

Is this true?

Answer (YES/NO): NO